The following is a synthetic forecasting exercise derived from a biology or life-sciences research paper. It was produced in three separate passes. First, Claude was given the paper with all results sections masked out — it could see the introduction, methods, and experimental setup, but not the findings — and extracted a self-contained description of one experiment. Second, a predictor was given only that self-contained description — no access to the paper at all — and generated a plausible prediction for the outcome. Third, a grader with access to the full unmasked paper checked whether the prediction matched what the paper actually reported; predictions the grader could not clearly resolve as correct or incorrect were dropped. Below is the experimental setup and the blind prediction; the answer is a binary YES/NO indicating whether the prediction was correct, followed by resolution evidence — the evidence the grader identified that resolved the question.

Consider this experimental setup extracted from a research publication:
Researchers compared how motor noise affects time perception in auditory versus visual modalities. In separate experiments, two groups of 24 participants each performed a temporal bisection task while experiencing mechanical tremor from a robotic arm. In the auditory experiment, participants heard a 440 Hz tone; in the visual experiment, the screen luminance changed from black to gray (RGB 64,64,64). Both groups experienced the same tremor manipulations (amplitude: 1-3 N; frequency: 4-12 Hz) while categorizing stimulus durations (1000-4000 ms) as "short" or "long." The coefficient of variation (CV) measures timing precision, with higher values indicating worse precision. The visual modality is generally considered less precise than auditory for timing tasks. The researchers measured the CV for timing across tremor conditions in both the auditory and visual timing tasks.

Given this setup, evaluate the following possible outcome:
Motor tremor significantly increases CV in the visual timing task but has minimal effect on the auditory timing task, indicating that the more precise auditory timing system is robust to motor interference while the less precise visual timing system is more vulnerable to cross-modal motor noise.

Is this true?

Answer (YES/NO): NO